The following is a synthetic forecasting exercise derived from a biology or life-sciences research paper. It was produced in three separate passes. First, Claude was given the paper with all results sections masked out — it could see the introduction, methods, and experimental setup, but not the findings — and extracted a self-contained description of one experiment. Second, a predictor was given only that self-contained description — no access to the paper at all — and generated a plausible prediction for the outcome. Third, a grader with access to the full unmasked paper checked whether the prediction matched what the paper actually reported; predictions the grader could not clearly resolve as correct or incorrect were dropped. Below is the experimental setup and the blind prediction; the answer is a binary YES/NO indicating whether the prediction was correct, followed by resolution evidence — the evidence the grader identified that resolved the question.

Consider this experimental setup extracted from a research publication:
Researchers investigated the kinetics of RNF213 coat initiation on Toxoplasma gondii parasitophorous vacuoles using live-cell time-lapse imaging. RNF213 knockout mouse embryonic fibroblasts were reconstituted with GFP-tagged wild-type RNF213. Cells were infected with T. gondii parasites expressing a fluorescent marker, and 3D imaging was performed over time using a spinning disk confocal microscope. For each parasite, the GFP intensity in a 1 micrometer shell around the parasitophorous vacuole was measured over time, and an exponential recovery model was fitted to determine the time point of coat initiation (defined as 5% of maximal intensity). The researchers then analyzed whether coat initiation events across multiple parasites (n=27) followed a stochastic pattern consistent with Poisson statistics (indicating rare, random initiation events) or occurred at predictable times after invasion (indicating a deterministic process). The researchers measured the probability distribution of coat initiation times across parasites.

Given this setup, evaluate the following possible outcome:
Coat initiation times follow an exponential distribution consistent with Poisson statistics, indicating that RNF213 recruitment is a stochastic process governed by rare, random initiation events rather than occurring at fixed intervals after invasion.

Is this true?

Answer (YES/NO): YES